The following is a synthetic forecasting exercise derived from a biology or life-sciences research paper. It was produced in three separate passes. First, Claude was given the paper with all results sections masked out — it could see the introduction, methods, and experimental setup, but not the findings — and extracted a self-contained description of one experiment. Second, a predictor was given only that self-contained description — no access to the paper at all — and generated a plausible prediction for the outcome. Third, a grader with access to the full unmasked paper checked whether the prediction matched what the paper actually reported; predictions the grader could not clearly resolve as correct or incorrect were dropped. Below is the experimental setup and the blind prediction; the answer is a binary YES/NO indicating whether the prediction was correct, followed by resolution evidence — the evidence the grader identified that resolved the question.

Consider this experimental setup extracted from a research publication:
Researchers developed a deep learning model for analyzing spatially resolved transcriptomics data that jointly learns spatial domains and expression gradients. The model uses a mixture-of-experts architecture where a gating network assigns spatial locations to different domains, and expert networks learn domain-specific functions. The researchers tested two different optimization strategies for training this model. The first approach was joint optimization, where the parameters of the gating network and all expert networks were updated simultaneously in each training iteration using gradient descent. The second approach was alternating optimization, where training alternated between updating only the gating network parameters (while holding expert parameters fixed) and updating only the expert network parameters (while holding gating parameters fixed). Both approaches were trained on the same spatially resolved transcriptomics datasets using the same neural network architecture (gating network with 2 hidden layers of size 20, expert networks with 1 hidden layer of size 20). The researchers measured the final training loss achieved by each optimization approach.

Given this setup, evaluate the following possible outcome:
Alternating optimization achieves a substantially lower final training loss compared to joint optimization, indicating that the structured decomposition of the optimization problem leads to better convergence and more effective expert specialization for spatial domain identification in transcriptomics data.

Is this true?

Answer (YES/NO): NO